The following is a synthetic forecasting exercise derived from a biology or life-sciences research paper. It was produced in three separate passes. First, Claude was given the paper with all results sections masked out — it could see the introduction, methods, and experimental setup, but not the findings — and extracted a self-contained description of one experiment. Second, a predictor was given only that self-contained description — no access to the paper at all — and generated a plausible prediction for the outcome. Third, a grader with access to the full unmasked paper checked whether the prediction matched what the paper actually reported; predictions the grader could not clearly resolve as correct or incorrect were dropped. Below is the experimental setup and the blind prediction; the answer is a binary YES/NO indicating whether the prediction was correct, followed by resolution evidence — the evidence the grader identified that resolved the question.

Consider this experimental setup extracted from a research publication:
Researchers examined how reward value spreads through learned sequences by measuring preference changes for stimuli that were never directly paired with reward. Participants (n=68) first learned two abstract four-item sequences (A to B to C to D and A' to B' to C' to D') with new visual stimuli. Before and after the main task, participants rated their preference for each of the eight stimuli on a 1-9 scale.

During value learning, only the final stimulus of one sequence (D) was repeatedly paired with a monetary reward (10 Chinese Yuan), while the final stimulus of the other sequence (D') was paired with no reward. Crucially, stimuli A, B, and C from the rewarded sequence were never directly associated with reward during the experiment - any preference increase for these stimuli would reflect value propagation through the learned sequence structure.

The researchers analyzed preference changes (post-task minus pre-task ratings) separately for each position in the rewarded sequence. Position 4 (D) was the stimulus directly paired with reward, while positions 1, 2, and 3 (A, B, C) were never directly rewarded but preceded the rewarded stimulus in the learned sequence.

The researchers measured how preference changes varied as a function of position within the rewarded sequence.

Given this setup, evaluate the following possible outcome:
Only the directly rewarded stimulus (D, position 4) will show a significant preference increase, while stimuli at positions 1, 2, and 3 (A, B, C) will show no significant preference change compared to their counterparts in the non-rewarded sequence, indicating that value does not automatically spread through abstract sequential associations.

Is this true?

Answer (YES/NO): NO